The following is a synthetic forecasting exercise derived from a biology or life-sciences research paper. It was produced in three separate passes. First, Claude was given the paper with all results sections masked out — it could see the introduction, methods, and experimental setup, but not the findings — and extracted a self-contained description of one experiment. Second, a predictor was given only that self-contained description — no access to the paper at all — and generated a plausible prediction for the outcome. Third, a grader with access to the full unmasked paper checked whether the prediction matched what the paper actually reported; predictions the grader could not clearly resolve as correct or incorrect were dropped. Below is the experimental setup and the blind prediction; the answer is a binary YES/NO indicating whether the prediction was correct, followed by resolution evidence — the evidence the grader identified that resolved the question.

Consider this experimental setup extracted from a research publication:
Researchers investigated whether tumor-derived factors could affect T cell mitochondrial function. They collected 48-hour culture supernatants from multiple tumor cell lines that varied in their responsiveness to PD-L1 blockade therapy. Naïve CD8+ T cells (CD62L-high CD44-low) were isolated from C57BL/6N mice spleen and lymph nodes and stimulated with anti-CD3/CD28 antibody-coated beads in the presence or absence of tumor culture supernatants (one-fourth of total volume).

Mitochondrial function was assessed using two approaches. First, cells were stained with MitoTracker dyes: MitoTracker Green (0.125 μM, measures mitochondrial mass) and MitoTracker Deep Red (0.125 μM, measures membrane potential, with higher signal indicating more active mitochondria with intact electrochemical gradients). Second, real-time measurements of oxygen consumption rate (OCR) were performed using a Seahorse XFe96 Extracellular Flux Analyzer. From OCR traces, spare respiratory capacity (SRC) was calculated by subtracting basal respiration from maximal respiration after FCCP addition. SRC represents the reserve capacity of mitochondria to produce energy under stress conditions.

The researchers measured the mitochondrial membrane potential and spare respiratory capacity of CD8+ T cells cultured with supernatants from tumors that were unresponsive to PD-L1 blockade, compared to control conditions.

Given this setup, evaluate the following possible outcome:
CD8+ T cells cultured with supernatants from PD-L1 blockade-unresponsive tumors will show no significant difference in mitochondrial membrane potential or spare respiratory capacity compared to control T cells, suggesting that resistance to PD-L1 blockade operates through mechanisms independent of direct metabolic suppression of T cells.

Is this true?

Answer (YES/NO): NO